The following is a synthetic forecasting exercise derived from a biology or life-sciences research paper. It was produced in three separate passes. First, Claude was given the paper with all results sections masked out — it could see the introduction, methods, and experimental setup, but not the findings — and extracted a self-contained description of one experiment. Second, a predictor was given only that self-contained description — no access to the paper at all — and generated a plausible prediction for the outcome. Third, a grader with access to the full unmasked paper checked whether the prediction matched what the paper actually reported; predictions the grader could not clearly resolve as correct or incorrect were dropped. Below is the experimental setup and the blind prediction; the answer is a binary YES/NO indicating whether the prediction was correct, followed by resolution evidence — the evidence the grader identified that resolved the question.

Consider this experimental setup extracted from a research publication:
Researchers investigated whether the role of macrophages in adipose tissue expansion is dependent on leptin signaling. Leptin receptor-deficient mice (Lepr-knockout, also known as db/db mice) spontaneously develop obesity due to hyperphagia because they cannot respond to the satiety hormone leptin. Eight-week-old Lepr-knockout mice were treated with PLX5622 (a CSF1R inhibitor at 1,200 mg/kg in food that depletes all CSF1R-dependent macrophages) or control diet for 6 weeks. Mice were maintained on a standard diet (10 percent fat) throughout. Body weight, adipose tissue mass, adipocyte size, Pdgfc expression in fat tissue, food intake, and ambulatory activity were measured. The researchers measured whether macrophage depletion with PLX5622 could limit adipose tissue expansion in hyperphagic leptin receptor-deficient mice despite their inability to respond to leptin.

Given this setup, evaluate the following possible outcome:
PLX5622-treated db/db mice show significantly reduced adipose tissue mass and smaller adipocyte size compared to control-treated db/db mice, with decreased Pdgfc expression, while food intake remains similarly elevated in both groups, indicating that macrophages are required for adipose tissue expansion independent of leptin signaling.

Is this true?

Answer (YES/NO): YES